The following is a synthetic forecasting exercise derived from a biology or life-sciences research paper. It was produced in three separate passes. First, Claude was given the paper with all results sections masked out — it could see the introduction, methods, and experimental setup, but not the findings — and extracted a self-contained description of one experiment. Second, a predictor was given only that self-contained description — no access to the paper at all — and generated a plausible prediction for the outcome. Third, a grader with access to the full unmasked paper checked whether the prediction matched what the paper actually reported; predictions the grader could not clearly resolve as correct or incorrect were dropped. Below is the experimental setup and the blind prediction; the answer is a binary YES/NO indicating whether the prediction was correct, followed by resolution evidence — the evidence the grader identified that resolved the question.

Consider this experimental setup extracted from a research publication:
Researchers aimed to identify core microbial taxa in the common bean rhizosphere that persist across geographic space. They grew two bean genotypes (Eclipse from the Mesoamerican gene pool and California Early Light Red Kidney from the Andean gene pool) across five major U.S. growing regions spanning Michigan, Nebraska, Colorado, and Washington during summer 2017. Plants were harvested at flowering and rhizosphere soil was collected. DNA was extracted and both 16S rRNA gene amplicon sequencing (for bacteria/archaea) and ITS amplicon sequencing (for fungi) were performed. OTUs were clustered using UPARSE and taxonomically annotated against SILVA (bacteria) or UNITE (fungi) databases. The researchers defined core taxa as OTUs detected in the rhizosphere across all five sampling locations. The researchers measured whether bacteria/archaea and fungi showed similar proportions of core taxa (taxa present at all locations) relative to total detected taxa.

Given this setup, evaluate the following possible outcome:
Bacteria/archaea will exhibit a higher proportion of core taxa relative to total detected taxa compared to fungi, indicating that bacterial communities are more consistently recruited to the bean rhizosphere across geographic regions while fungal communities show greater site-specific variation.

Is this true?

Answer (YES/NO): YES